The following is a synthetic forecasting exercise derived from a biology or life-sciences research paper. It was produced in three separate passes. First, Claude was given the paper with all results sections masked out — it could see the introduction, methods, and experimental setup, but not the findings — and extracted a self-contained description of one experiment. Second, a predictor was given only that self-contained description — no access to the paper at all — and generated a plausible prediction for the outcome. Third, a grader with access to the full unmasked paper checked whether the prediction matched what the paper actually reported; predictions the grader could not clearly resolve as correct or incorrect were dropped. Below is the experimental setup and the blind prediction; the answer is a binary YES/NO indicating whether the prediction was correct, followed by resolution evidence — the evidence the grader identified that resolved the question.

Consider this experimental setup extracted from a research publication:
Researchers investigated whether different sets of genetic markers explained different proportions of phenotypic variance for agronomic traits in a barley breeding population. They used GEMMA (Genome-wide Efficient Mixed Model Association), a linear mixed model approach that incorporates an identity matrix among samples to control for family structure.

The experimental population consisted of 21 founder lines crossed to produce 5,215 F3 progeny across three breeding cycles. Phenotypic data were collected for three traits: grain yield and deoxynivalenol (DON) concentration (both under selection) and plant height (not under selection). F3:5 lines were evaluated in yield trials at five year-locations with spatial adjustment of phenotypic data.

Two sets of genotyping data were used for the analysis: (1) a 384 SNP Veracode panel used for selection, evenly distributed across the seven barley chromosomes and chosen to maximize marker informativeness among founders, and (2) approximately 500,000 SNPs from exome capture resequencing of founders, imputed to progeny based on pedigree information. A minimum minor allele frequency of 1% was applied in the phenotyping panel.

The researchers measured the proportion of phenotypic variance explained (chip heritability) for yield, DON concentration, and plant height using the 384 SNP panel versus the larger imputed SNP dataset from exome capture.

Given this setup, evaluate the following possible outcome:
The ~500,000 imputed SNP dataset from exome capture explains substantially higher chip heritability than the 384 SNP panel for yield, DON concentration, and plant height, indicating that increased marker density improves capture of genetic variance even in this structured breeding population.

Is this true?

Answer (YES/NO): YES